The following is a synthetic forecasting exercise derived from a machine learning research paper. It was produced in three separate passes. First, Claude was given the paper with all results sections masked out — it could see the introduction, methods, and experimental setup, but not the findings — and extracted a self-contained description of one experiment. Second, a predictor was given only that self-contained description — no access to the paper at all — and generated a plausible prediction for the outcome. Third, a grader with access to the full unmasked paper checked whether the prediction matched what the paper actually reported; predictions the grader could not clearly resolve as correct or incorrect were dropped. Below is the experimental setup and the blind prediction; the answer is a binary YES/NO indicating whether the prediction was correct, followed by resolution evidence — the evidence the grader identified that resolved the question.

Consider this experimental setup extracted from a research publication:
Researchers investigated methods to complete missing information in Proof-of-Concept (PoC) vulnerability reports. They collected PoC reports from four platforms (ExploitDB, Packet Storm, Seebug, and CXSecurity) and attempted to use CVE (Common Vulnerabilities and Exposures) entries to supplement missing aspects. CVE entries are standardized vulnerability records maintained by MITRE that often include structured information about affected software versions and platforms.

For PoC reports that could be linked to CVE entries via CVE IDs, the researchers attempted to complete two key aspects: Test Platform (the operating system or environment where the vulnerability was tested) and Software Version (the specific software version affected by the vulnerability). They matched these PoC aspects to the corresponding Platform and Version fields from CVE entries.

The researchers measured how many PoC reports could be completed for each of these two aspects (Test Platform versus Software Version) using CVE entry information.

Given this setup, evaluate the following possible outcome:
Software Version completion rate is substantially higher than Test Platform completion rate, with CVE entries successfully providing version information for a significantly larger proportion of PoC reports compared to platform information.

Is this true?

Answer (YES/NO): YES